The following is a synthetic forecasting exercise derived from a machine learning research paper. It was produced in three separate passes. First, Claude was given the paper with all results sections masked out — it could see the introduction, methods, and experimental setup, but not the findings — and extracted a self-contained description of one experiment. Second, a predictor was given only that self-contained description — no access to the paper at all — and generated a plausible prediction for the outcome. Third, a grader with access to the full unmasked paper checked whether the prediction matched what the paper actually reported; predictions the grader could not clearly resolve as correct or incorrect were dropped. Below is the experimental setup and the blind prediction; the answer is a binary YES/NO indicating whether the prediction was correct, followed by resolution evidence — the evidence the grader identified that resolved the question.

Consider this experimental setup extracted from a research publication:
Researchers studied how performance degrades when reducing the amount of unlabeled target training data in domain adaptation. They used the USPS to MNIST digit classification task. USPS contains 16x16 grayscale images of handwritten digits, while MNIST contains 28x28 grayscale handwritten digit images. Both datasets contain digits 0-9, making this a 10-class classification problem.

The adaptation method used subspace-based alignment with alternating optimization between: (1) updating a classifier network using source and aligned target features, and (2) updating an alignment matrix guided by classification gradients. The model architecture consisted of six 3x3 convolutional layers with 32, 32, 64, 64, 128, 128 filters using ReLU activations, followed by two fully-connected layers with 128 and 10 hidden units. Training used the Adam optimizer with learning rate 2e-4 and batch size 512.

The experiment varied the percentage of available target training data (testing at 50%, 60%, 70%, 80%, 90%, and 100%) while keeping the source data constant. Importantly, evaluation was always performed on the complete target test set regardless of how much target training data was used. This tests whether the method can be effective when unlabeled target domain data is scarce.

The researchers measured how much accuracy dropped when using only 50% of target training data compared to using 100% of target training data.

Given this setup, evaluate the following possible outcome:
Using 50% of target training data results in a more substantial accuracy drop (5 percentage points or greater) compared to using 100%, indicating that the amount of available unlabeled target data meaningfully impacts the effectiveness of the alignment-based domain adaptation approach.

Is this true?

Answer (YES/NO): NO